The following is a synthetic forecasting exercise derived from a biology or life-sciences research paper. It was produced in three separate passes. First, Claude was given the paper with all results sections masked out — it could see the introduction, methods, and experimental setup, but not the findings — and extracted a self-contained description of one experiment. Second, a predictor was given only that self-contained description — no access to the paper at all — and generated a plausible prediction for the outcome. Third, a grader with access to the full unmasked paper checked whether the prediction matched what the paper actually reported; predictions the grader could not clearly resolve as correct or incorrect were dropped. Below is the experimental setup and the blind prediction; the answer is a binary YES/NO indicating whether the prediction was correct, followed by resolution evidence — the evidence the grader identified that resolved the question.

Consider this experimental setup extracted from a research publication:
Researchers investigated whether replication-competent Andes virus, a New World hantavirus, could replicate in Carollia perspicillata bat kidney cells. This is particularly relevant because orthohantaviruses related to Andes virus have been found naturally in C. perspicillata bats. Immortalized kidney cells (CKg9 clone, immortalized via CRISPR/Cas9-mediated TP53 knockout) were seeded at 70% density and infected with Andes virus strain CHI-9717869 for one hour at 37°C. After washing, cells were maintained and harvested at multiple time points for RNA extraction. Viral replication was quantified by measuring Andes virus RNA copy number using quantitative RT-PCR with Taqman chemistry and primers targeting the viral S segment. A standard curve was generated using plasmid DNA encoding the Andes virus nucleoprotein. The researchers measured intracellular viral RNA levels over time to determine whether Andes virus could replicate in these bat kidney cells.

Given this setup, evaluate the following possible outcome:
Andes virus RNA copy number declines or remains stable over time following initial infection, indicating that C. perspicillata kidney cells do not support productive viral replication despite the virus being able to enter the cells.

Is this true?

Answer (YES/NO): NO